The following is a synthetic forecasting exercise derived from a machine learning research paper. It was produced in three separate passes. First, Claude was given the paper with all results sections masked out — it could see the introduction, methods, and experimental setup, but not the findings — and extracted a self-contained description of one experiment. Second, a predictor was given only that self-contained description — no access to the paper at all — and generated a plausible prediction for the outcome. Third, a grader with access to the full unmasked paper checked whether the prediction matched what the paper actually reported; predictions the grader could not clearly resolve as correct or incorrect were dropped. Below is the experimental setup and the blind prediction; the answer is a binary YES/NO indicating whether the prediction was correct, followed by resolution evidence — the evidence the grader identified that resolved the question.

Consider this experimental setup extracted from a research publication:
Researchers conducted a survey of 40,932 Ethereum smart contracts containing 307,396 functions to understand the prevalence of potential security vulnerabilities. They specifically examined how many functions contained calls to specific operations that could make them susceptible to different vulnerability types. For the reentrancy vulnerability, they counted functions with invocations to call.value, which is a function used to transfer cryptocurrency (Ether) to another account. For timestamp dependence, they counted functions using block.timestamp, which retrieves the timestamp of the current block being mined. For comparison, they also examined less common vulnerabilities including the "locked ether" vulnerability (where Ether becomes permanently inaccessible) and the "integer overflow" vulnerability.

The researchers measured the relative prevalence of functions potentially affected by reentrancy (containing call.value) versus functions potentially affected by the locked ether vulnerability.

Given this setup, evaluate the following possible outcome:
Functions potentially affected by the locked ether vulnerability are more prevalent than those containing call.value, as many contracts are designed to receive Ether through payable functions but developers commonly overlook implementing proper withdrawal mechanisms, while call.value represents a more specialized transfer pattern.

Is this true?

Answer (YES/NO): NO